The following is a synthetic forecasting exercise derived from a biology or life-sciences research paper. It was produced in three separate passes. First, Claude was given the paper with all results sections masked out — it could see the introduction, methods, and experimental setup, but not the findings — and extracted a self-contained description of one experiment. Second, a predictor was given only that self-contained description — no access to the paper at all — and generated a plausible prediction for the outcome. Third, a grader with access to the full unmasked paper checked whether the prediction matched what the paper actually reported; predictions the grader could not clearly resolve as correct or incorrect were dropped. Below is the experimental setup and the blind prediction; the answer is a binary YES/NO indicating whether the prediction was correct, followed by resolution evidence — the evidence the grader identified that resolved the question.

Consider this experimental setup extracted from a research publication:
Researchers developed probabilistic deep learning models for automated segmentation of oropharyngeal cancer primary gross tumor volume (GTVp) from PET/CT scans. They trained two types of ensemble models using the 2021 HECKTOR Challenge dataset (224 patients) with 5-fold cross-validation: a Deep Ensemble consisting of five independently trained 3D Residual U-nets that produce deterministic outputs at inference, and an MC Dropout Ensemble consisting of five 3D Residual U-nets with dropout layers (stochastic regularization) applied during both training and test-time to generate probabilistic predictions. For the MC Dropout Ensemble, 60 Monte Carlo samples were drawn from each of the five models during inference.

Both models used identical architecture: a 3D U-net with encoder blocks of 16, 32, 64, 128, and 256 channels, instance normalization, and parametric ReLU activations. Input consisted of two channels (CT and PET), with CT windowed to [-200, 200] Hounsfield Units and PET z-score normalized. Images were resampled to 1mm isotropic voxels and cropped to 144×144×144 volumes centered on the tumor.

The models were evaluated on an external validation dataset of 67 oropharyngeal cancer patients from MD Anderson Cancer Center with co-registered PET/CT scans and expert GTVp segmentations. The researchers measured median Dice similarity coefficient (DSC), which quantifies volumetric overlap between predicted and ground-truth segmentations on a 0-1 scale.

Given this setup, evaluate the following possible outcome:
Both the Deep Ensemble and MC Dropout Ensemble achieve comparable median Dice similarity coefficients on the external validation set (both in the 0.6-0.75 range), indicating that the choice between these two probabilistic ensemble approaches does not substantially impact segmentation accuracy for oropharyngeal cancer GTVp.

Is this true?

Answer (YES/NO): NO